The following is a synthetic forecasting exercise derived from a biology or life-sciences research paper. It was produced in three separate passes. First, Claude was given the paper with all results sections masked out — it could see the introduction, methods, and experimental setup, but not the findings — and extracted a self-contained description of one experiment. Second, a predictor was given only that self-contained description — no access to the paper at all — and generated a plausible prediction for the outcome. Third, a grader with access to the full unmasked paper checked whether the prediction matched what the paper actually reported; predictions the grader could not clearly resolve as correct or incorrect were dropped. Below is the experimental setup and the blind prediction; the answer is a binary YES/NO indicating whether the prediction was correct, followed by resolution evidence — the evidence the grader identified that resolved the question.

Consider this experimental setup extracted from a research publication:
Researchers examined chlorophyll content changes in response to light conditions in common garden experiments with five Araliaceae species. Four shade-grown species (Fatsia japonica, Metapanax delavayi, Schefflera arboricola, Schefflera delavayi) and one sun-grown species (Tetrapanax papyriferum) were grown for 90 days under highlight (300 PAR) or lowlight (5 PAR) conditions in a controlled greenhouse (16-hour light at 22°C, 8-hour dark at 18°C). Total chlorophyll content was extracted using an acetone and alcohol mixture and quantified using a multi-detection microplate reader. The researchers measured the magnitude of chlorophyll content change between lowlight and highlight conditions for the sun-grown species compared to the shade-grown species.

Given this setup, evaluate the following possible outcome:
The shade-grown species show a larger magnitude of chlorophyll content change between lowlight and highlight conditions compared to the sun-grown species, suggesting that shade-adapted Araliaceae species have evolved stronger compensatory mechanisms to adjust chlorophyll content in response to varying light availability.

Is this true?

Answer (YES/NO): NO